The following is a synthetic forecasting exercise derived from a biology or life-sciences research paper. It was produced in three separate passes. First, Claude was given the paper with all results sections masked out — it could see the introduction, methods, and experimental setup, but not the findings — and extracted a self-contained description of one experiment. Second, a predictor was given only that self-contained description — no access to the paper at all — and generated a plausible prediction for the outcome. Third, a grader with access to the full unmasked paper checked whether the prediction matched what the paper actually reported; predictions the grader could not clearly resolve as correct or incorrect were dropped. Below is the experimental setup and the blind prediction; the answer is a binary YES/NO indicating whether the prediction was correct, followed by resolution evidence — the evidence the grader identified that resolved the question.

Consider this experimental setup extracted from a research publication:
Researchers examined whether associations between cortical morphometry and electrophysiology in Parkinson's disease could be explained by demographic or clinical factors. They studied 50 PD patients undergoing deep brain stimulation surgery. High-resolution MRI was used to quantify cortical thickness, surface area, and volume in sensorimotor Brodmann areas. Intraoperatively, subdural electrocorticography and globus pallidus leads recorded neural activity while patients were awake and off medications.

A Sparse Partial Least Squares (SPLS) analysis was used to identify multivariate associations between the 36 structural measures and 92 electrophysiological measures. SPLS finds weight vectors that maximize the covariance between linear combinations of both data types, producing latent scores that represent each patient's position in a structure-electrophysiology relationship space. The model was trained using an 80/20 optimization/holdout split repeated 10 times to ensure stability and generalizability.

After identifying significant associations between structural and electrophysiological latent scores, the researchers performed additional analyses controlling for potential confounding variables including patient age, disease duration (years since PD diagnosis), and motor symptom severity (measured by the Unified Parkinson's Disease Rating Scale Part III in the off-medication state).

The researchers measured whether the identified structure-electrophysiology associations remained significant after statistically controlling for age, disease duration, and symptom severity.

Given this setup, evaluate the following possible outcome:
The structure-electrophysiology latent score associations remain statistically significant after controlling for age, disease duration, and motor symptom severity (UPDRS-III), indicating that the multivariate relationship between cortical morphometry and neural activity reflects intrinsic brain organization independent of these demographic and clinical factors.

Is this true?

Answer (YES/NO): YES